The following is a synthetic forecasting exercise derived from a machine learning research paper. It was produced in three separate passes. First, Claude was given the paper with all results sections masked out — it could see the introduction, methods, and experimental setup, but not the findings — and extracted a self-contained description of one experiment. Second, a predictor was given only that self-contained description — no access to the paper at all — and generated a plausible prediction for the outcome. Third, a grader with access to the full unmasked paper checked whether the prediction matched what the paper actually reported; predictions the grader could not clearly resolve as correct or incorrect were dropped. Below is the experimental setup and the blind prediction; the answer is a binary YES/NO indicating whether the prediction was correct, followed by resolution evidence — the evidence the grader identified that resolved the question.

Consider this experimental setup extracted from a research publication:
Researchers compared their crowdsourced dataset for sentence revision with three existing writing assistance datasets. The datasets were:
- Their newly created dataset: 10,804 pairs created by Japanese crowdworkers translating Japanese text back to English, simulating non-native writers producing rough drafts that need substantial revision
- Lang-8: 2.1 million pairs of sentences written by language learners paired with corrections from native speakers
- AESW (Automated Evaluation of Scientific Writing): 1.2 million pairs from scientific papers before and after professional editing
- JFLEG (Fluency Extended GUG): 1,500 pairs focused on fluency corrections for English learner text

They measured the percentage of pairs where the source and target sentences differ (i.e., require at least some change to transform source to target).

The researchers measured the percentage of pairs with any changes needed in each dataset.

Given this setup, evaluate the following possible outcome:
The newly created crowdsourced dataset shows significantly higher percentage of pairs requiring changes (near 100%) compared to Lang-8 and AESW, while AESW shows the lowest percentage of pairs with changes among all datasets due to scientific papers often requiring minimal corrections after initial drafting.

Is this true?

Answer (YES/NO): YES